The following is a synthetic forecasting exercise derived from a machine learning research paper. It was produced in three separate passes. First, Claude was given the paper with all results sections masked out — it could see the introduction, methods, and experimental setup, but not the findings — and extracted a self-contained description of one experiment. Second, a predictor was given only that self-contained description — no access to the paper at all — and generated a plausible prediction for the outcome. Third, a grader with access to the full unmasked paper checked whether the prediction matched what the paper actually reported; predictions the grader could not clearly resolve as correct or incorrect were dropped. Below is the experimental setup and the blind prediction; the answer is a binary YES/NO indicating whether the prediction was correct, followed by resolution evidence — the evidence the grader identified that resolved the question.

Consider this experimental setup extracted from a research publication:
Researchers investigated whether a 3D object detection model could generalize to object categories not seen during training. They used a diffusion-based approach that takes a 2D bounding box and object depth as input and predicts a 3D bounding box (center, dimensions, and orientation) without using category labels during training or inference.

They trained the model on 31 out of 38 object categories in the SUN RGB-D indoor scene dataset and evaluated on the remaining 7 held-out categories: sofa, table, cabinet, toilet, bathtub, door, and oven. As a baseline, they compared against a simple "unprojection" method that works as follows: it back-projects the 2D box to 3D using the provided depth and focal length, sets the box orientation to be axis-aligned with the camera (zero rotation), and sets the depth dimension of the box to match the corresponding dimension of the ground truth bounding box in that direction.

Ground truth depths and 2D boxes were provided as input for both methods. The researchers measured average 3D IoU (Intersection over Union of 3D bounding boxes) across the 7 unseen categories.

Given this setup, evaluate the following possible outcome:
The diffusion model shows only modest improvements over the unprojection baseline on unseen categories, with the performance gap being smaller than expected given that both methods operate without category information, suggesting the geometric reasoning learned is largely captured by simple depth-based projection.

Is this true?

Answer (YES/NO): NO